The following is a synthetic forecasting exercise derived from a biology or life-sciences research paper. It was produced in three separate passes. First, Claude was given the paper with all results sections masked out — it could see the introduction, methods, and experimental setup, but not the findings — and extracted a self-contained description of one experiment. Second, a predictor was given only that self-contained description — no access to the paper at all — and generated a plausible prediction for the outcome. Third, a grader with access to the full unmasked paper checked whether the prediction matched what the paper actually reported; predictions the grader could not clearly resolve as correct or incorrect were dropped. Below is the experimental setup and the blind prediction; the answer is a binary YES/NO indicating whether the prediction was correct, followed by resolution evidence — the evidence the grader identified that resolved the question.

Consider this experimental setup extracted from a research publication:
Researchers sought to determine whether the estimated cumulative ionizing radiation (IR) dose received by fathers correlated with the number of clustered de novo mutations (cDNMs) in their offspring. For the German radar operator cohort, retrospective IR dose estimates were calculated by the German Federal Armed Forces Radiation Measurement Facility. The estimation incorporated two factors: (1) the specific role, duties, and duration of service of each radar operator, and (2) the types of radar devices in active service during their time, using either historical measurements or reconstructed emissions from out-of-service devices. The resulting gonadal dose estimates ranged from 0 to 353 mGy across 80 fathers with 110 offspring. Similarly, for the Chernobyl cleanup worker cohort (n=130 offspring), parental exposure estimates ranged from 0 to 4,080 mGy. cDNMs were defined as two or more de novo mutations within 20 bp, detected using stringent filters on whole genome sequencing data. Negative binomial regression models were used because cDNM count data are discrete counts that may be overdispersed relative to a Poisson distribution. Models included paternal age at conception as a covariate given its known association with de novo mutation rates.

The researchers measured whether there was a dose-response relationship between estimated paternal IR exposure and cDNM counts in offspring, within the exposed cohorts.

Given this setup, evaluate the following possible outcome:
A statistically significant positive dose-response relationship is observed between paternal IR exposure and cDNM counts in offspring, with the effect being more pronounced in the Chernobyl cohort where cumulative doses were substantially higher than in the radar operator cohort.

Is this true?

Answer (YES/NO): NO